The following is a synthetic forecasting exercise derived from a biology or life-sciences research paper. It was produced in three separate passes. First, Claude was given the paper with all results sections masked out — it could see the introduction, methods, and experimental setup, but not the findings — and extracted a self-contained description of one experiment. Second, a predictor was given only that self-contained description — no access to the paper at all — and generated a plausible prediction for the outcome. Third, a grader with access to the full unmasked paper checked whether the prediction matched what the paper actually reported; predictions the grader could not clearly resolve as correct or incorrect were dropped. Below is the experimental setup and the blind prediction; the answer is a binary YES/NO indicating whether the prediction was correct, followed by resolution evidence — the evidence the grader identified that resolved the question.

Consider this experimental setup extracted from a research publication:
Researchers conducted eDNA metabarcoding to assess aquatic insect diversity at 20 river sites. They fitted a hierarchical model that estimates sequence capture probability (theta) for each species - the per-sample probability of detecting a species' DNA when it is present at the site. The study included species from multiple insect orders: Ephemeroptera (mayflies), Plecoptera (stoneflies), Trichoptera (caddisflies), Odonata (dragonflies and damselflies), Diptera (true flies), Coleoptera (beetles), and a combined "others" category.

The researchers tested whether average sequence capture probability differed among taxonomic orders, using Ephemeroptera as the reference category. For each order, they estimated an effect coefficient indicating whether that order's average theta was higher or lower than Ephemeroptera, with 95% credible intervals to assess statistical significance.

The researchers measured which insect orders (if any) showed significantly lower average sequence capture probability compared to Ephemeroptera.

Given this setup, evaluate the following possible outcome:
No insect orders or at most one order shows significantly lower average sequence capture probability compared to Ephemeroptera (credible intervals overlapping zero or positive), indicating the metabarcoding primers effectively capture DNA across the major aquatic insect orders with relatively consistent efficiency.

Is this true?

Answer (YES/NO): NO